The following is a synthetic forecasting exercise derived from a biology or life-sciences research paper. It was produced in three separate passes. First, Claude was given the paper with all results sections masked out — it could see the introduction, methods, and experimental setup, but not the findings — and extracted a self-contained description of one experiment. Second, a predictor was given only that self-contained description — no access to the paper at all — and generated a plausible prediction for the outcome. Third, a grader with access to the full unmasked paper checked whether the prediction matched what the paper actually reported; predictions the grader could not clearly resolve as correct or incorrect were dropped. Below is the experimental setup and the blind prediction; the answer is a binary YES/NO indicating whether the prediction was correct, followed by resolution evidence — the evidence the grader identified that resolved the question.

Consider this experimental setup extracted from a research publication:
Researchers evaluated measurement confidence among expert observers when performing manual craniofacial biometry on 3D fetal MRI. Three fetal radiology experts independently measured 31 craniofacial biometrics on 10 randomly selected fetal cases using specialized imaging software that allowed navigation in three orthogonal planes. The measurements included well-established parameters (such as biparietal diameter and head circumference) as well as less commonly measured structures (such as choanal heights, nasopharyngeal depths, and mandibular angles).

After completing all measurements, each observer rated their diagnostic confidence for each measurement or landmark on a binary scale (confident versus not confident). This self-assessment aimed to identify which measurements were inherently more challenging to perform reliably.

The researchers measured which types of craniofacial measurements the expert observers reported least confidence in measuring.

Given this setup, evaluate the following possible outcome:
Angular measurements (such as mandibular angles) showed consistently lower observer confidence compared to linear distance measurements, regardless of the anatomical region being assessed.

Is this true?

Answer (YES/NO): NO